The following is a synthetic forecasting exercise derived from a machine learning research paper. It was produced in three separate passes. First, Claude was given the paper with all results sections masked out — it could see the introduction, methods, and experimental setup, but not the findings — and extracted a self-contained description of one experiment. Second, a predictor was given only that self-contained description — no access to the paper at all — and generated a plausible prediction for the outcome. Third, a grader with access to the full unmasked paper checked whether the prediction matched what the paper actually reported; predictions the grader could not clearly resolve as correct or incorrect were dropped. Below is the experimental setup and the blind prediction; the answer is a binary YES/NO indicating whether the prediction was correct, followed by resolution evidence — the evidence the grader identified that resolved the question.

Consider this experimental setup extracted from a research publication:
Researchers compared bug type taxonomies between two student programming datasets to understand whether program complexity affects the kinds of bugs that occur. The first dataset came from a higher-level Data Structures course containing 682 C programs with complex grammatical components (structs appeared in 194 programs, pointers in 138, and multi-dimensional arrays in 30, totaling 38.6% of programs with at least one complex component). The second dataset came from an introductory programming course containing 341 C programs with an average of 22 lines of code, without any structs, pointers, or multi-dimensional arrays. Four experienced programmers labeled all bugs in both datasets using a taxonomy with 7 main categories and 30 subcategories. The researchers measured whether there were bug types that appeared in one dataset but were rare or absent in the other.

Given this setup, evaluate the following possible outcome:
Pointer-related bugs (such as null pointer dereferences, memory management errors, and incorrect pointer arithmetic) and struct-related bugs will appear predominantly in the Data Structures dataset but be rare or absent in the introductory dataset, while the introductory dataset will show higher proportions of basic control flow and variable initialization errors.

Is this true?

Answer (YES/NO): NO